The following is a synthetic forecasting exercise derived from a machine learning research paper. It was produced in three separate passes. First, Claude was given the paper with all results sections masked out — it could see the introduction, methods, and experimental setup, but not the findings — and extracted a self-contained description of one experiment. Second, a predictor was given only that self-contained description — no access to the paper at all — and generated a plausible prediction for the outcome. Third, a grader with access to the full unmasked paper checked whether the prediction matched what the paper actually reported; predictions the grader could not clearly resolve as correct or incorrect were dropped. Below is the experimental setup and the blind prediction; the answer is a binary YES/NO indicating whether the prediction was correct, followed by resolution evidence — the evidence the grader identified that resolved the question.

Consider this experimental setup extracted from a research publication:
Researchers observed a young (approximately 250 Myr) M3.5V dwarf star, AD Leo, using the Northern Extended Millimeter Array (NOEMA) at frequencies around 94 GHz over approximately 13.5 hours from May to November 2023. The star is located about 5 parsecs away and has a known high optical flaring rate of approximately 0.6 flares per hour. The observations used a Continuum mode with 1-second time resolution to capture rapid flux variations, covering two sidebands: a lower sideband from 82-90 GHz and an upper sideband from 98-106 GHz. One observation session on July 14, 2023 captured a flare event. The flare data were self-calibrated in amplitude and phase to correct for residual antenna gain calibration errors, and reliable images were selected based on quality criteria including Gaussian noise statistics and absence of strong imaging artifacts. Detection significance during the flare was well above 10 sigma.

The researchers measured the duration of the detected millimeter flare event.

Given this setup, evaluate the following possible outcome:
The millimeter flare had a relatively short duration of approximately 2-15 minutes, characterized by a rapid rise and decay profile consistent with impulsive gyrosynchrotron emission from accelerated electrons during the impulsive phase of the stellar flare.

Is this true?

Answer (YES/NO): NO